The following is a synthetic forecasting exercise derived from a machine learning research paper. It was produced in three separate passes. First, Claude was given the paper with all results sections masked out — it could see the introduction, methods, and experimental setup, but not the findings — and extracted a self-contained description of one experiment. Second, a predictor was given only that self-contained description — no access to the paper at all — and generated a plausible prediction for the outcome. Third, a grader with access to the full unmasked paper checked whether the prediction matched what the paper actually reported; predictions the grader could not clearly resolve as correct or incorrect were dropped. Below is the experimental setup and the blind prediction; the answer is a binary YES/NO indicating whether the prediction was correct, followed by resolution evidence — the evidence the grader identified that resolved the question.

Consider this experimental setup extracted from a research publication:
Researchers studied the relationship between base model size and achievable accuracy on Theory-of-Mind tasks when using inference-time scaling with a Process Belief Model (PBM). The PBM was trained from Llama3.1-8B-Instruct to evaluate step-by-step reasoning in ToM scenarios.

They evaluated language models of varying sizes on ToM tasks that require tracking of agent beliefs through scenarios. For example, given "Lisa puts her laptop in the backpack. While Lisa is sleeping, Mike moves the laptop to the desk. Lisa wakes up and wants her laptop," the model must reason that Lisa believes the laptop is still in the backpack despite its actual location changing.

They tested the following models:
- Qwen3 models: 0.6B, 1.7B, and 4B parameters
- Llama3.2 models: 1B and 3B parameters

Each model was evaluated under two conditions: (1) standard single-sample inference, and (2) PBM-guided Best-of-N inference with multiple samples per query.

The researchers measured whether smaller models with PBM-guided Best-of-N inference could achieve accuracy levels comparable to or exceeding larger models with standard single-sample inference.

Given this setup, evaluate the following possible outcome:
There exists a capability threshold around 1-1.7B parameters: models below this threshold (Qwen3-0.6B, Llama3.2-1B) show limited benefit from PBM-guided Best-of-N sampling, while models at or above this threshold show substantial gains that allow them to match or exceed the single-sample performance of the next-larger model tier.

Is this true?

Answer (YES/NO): NO